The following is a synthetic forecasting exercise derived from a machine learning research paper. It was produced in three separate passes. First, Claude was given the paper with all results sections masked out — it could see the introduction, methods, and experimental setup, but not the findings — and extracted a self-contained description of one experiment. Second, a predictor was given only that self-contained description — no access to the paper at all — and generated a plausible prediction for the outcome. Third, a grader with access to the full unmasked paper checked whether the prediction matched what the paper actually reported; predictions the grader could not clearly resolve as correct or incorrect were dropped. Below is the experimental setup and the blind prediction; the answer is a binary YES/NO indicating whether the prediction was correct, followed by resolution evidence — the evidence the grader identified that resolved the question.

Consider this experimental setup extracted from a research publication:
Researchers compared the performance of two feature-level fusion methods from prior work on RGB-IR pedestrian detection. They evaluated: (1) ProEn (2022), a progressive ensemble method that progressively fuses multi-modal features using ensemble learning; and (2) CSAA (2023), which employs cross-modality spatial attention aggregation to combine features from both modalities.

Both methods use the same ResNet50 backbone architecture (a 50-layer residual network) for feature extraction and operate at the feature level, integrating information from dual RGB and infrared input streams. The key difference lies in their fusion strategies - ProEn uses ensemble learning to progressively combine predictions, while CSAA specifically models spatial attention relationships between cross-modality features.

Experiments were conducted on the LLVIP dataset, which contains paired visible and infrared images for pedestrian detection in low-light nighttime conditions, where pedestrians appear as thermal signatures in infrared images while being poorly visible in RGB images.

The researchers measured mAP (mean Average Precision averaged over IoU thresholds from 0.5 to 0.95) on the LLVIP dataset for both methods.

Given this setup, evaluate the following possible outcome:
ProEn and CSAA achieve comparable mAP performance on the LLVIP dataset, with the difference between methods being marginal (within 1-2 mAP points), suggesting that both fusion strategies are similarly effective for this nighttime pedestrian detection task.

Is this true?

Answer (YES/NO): NO